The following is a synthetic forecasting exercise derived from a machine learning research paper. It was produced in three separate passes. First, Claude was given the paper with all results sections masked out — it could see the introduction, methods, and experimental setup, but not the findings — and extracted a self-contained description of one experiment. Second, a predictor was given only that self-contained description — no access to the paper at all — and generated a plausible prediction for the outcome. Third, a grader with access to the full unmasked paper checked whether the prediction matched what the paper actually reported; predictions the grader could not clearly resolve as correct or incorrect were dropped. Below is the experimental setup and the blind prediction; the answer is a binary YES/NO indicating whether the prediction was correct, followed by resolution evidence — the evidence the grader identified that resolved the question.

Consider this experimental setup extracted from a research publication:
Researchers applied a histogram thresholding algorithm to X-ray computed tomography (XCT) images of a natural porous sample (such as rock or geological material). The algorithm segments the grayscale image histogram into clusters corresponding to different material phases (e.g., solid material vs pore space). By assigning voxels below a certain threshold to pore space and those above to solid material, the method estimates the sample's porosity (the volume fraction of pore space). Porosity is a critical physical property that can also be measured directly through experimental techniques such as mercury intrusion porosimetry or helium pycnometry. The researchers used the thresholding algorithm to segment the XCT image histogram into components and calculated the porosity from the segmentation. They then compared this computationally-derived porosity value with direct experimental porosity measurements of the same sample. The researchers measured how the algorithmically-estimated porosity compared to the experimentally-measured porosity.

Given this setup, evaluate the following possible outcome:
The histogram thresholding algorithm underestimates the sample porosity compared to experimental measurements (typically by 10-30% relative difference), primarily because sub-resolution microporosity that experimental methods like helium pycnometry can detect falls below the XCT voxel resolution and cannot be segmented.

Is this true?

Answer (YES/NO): NO